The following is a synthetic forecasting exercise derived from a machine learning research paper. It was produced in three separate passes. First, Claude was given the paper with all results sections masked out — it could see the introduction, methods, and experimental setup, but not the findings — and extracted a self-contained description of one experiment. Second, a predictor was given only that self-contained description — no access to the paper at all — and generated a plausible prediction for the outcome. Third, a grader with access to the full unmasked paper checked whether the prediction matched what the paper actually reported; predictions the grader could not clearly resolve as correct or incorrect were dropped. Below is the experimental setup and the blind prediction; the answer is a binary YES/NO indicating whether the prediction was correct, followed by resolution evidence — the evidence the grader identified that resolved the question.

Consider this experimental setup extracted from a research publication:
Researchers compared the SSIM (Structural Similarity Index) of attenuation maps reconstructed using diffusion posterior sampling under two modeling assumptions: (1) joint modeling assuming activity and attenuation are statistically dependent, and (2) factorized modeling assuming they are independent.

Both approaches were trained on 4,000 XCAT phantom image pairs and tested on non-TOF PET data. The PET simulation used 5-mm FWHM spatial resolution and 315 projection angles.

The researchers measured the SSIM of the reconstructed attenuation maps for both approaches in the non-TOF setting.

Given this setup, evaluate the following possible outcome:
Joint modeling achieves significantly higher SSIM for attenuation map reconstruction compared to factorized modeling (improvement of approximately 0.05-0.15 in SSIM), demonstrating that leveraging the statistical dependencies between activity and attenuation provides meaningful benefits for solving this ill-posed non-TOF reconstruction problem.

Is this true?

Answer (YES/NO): NO